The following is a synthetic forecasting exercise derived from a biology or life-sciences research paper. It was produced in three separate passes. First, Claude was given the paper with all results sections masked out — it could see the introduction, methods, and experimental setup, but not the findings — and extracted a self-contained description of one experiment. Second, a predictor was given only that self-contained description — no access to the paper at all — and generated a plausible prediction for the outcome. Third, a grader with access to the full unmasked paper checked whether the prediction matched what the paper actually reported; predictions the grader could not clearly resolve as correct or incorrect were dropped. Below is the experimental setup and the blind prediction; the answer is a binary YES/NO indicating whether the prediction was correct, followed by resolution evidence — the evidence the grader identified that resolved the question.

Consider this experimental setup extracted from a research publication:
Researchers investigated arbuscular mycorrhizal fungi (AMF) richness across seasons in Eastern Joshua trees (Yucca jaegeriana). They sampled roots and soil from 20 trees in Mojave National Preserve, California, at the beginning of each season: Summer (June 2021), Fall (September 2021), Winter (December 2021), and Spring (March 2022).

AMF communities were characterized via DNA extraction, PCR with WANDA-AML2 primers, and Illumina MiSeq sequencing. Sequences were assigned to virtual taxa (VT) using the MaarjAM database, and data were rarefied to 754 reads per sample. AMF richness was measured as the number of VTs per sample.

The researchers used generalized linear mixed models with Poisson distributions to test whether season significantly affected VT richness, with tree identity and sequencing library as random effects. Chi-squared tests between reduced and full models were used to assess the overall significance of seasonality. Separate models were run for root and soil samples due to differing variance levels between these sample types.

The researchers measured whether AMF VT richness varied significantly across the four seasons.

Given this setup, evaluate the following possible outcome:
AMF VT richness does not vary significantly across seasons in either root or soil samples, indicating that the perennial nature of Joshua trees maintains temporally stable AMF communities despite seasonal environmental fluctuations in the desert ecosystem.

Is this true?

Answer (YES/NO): NO